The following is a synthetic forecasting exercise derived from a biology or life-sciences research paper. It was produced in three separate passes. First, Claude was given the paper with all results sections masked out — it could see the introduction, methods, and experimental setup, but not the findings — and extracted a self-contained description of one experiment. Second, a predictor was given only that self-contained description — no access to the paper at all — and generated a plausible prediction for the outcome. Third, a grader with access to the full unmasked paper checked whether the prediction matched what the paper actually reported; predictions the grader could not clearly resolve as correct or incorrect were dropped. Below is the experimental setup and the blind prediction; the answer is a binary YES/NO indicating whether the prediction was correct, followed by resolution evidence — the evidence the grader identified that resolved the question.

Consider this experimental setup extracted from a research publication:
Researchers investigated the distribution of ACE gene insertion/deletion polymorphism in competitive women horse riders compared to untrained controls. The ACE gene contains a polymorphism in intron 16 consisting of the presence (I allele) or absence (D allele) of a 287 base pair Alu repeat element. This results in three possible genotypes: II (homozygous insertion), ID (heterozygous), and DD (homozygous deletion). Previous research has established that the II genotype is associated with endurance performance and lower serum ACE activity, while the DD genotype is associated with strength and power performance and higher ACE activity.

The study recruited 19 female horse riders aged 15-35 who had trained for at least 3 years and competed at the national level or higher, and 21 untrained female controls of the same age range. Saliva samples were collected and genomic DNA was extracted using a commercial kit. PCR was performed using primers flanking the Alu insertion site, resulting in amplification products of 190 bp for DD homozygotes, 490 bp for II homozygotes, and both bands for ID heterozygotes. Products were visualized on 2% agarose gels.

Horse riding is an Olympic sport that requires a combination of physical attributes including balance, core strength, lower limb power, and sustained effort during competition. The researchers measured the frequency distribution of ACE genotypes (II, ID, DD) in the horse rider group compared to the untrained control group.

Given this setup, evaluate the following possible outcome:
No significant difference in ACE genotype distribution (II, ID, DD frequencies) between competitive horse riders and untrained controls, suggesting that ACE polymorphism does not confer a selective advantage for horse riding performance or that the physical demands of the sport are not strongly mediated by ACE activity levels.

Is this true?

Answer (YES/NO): YES